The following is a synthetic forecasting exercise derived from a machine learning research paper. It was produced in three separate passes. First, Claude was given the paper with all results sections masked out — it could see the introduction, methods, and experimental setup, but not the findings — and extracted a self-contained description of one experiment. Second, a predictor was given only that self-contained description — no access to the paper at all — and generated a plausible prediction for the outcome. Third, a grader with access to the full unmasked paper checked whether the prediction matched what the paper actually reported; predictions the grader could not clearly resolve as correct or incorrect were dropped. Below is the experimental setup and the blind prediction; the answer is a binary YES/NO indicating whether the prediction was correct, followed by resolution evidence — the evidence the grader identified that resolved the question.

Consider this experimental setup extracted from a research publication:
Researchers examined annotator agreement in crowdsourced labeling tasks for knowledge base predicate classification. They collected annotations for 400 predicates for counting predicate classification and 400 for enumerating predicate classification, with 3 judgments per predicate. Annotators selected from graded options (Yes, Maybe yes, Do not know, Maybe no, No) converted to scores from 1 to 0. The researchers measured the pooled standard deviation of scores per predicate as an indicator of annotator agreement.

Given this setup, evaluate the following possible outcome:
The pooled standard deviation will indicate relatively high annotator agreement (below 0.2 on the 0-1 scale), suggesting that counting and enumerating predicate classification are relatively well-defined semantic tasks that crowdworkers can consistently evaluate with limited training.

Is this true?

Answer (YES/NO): NO